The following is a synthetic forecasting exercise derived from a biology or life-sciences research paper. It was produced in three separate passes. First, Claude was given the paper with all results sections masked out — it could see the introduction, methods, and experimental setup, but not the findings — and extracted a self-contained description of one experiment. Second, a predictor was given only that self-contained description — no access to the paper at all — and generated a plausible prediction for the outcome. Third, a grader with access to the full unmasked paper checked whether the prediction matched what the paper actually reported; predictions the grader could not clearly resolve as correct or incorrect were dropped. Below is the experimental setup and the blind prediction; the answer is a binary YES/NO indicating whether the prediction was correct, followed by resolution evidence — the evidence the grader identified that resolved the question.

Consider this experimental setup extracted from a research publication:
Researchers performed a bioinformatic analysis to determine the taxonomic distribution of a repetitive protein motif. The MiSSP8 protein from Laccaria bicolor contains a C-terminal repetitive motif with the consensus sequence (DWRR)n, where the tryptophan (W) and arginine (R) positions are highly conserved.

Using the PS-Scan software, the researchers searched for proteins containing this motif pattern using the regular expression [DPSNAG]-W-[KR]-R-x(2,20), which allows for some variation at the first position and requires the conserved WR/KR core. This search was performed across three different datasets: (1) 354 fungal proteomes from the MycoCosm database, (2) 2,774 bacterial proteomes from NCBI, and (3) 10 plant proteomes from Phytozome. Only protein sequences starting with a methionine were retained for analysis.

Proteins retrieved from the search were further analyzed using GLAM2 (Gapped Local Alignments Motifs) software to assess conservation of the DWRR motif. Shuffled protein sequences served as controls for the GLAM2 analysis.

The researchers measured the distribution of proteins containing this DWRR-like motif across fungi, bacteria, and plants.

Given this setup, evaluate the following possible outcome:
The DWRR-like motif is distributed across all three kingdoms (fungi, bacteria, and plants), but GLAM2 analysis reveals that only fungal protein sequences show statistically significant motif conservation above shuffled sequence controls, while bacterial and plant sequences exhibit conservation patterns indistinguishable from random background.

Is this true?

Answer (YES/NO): NO